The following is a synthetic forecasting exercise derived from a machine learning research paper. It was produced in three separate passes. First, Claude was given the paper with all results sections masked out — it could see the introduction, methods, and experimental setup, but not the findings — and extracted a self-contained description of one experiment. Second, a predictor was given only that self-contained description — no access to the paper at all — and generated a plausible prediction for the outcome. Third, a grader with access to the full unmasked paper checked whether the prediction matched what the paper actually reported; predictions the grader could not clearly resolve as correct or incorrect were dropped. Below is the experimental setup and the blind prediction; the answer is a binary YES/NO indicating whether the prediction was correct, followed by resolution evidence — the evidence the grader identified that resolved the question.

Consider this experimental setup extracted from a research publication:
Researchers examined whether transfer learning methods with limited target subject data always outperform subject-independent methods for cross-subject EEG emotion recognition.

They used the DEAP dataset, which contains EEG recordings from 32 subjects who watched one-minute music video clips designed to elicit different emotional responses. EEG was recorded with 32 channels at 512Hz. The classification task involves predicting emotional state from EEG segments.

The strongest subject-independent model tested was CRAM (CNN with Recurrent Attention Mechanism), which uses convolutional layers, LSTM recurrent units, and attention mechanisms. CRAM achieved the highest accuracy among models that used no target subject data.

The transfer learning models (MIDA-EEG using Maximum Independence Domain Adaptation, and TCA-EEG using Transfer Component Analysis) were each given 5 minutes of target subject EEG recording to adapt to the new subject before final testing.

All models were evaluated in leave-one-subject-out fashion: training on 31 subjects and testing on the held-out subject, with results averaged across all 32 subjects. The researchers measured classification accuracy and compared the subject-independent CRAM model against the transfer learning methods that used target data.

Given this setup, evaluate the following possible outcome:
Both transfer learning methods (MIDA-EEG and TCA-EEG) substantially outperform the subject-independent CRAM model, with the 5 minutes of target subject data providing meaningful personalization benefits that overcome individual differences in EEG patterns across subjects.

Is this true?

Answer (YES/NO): NO